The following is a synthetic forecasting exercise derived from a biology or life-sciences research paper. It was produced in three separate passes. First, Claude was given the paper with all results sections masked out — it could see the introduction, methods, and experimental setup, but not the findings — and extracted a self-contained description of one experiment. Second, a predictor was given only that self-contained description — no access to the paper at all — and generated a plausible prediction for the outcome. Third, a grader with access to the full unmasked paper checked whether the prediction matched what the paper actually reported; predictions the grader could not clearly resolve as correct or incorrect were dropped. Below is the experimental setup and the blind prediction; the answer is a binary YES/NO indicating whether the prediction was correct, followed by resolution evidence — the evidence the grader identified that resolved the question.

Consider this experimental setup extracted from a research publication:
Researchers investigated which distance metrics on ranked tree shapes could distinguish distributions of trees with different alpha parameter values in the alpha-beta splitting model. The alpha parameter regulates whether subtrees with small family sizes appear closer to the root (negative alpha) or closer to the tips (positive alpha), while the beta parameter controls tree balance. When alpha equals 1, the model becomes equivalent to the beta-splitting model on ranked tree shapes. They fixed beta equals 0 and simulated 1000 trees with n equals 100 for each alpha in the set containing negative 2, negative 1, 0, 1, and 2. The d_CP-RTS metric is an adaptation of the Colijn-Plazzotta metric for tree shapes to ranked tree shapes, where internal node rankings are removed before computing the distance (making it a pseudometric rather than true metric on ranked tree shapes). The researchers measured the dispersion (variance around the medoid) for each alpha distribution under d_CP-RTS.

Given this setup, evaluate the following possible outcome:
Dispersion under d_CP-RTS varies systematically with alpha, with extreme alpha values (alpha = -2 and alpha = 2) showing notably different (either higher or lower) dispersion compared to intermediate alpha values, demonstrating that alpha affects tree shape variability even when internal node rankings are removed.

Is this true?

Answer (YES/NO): NO